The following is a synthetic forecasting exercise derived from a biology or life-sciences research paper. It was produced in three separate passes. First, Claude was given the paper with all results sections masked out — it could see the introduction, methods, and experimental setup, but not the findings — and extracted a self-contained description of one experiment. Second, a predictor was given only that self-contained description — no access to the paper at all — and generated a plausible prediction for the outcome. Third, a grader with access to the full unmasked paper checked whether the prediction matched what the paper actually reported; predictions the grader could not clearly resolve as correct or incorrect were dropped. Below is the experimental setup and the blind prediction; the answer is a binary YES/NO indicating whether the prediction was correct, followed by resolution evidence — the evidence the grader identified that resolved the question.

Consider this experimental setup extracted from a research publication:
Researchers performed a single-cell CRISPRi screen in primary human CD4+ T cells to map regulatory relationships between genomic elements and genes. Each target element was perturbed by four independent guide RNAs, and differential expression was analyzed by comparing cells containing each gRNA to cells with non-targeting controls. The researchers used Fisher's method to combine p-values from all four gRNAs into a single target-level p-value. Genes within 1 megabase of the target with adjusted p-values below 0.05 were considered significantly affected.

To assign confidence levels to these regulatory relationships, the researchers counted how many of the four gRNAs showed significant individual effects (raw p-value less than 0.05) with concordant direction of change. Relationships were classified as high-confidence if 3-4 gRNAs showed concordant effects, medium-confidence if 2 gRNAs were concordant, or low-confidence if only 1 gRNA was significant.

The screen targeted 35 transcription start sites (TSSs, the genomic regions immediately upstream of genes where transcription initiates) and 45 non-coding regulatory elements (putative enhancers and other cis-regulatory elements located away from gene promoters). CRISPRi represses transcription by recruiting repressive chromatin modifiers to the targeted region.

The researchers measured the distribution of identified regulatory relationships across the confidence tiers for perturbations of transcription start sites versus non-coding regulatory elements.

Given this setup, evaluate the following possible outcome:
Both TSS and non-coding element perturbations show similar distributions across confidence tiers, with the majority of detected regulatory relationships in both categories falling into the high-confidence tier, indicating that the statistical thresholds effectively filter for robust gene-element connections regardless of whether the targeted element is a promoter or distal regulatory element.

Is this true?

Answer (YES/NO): NO